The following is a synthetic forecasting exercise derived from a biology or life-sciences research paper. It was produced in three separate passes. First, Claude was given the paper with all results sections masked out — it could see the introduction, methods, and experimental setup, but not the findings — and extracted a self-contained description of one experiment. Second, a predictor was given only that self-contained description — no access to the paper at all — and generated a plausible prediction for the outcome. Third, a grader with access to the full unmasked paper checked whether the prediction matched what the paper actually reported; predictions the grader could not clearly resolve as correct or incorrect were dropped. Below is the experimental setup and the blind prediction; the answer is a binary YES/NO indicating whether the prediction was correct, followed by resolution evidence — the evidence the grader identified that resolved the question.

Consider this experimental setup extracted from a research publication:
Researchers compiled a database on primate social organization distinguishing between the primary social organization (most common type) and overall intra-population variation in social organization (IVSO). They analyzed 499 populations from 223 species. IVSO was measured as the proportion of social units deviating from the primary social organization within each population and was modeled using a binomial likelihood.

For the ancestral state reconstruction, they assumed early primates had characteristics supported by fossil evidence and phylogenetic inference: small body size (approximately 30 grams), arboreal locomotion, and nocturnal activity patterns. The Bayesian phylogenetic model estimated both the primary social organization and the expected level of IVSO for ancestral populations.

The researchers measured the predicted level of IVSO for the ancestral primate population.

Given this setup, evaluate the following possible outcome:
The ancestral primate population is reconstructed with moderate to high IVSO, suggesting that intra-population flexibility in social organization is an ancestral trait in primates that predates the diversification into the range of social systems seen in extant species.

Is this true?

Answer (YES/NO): YES